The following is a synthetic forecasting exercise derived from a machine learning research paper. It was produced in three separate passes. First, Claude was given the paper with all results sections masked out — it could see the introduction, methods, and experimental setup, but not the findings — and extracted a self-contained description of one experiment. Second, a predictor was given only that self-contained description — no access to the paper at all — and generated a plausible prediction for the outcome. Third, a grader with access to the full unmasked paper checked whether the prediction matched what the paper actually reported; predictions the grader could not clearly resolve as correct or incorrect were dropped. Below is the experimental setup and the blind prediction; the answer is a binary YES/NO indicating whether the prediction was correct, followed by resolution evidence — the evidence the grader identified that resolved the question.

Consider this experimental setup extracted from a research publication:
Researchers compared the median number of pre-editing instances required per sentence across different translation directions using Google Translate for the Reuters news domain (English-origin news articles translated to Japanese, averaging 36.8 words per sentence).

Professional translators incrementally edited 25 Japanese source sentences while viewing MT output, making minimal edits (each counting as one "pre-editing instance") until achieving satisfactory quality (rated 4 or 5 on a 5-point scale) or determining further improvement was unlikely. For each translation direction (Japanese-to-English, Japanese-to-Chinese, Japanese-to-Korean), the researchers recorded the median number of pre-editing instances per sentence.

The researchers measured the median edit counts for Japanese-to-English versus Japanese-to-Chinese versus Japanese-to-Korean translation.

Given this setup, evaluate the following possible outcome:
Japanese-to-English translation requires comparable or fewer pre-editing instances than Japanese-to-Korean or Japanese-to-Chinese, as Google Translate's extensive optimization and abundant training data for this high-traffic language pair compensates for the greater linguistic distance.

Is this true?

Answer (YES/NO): YES